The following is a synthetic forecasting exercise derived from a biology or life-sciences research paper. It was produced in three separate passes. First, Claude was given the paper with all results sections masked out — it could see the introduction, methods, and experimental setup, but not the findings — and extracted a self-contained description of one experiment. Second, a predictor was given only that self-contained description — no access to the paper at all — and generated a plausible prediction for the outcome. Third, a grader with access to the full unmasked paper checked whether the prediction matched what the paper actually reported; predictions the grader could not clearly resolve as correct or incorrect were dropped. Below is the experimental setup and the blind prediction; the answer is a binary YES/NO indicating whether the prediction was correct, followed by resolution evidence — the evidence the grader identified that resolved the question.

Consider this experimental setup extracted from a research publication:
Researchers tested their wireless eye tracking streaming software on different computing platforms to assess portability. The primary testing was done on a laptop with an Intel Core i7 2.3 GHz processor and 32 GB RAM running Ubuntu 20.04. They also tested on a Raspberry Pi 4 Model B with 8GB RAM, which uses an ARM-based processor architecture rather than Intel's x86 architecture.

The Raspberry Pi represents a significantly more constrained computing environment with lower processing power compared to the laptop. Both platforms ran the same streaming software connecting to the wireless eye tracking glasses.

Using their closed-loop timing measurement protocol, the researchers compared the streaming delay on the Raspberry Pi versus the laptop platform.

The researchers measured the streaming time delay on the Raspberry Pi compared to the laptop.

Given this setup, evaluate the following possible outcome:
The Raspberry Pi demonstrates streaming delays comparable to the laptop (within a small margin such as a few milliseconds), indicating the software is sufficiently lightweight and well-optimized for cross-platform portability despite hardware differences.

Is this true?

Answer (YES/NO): NO